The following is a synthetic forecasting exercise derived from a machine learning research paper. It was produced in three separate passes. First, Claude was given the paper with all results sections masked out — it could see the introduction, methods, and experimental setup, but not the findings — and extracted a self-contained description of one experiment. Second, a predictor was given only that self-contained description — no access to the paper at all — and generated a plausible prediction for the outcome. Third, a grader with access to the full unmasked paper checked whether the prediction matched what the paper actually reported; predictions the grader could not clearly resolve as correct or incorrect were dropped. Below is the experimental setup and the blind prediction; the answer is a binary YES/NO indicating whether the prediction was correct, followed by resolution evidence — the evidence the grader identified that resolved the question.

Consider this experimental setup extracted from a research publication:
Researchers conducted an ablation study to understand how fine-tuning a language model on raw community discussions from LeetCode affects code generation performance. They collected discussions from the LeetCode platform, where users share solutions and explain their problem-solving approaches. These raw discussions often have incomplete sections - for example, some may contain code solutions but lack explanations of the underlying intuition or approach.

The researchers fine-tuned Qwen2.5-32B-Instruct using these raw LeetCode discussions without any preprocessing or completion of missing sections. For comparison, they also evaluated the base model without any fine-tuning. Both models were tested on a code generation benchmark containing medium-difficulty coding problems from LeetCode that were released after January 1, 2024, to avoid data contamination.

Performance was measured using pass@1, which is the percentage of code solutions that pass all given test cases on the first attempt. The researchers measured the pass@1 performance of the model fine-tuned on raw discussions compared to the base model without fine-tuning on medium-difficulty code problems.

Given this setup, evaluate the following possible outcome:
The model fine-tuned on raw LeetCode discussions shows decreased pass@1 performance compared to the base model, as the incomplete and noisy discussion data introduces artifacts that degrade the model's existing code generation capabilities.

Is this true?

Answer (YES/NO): YES